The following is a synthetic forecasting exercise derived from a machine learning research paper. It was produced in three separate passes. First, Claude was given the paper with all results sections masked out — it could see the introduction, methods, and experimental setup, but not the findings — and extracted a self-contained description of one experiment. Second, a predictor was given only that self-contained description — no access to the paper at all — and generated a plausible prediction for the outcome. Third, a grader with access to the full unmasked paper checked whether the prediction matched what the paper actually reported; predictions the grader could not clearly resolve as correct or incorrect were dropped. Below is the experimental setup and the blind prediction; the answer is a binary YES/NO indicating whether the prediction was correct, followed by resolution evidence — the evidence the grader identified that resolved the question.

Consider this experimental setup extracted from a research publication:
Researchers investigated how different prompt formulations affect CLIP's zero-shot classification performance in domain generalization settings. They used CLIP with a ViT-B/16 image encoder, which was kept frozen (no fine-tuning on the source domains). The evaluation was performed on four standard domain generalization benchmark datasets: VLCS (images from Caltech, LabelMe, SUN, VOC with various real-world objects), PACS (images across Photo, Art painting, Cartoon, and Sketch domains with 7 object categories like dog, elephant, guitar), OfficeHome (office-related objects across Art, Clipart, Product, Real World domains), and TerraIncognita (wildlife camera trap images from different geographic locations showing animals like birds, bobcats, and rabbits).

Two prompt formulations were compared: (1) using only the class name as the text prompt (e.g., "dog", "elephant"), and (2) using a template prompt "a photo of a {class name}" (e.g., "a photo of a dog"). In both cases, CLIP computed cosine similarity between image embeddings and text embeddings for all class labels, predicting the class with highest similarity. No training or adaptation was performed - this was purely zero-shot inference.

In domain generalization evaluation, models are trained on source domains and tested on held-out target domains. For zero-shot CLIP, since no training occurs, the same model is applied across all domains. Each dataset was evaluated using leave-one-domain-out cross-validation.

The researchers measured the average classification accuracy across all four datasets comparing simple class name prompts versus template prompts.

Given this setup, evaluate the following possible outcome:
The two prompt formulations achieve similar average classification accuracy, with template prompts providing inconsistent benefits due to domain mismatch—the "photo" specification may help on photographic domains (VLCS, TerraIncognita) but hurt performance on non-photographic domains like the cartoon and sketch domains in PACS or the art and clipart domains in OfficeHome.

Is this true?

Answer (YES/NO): NO